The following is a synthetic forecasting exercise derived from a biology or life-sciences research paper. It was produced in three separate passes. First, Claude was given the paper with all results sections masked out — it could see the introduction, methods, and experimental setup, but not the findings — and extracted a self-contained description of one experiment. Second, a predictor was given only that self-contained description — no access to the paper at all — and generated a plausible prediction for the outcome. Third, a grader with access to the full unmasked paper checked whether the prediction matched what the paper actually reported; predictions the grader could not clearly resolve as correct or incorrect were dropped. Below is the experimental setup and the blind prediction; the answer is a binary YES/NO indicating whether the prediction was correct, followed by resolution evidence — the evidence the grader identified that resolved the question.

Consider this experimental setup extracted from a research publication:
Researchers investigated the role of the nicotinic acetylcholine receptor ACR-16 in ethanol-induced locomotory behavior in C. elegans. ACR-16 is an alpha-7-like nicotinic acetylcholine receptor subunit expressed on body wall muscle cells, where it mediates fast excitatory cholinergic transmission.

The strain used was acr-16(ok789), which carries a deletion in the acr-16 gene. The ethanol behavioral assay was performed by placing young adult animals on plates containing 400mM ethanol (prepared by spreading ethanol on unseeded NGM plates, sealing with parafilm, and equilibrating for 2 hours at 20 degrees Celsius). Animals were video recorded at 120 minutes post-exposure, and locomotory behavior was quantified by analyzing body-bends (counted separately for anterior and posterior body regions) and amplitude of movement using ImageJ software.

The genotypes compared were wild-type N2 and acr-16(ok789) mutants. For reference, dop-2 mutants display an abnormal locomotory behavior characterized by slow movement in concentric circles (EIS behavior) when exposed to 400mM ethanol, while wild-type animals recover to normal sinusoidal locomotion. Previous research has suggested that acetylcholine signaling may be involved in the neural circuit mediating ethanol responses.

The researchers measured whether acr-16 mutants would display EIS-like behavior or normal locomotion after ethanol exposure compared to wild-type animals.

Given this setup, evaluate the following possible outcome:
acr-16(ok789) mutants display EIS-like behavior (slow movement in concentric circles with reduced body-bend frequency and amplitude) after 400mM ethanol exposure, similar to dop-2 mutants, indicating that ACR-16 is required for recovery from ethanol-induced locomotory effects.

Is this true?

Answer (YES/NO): NO